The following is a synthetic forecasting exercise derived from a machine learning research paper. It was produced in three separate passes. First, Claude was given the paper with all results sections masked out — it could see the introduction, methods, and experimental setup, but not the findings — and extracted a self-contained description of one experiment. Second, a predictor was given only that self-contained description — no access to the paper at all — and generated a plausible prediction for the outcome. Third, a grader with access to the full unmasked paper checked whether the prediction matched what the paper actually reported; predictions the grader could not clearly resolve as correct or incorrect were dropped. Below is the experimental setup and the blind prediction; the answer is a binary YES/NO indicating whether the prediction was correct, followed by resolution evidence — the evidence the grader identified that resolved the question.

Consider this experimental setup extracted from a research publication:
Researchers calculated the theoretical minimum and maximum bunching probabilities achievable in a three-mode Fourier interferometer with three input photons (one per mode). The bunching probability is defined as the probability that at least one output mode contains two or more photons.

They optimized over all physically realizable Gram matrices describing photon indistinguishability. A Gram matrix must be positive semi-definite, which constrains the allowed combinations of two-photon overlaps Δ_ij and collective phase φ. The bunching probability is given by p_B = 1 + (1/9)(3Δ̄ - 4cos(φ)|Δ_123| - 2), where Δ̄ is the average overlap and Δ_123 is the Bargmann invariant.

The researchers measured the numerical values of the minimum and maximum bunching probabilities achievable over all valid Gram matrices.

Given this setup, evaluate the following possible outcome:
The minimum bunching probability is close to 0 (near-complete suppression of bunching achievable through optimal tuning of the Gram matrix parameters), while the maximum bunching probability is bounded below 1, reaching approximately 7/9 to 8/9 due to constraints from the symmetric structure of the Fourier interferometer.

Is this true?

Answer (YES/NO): NO